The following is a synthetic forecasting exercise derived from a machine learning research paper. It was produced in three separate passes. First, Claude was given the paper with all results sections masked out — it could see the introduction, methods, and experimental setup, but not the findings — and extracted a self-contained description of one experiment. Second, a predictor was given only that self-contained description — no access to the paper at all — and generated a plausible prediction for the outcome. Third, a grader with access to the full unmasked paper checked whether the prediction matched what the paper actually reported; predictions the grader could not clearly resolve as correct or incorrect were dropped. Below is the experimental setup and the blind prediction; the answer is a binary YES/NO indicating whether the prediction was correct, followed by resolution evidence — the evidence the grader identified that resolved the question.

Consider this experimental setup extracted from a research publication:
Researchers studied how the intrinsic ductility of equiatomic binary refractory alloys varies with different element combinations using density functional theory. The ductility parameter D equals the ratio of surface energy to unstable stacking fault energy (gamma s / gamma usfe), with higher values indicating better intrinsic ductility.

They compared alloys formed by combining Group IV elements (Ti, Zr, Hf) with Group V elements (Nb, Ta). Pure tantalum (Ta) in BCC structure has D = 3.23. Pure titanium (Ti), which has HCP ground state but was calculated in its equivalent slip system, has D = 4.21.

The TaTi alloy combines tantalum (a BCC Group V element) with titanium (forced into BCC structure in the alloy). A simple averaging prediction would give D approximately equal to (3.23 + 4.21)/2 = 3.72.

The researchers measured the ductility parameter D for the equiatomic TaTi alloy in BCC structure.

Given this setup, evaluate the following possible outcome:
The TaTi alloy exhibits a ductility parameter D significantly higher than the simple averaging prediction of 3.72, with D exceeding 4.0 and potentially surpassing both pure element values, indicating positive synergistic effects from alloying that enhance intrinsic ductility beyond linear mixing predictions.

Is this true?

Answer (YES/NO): YES